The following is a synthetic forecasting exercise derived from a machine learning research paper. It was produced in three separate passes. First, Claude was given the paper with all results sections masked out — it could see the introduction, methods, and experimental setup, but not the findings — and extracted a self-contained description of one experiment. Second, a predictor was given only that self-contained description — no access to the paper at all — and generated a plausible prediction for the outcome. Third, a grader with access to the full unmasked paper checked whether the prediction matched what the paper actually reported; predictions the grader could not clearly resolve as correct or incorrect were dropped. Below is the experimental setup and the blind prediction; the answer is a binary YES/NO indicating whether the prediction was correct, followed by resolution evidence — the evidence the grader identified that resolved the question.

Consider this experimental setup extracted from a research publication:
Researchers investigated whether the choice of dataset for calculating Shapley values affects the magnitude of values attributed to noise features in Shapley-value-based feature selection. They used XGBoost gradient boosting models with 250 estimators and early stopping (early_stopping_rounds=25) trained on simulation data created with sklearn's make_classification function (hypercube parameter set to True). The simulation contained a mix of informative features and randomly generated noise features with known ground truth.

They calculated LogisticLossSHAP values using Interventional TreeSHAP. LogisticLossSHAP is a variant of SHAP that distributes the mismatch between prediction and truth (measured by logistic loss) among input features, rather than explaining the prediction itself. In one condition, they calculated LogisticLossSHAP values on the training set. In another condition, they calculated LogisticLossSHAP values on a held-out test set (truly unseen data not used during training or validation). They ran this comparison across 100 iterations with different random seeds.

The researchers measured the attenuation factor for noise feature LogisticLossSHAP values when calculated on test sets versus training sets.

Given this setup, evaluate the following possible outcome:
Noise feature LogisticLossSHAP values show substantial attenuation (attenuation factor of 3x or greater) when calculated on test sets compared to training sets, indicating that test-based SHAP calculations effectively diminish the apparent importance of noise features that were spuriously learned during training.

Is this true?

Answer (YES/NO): NO